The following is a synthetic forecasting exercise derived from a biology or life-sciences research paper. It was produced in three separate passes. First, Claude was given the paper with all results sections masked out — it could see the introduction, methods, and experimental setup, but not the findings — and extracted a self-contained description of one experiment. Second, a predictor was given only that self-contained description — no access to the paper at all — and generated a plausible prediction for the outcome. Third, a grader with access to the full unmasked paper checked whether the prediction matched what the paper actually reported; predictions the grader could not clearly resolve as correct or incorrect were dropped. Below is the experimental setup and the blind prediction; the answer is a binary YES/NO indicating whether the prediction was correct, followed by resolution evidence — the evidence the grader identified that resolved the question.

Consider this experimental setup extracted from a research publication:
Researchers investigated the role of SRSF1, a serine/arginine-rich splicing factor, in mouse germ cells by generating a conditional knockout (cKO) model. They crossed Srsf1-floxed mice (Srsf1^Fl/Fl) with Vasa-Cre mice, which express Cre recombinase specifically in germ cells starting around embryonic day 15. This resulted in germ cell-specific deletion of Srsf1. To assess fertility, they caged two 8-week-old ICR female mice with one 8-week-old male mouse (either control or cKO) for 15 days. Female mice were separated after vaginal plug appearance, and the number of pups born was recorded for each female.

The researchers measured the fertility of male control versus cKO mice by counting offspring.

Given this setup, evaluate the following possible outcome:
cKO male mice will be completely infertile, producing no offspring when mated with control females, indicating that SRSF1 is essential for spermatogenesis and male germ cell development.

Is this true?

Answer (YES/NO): YES